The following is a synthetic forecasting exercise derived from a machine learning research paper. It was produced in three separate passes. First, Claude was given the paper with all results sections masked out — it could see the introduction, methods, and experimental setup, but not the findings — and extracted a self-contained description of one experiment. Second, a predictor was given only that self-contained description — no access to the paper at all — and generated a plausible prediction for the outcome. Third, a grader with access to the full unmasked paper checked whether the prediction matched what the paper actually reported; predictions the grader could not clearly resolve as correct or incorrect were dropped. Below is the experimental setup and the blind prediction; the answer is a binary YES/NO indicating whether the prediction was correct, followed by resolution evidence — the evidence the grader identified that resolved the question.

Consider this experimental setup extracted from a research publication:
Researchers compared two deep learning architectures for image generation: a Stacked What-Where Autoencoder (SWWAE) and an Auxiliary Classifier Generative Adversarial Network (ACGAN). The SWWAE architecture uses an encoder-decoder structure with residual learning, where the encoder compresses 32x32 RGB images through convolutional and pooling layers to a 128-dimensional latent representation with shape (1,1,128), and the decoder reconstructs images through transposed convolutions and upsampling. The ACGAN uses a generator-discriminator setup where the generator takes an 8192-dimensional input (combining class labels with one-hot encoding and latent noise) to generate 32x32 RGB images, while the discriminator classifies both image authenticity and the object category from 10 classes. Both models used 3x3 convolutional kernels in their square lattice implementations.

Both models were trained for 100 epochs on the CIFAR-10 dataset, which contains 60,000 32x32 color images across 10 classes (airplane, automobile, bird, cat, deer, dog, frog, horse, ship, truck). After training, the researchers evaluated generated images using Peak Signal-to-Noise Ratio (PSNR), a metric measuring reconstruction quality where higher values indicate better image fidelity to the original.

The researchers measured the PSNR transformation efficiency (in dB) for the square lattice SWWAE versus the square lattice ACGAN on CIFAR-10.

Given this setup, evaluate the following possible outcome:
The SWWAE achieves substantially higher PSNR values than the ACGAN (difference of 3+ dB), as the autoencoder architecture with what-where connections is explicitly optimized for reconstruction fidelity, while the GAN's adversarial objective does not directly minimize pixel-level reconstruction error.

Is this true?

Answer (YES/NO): YES